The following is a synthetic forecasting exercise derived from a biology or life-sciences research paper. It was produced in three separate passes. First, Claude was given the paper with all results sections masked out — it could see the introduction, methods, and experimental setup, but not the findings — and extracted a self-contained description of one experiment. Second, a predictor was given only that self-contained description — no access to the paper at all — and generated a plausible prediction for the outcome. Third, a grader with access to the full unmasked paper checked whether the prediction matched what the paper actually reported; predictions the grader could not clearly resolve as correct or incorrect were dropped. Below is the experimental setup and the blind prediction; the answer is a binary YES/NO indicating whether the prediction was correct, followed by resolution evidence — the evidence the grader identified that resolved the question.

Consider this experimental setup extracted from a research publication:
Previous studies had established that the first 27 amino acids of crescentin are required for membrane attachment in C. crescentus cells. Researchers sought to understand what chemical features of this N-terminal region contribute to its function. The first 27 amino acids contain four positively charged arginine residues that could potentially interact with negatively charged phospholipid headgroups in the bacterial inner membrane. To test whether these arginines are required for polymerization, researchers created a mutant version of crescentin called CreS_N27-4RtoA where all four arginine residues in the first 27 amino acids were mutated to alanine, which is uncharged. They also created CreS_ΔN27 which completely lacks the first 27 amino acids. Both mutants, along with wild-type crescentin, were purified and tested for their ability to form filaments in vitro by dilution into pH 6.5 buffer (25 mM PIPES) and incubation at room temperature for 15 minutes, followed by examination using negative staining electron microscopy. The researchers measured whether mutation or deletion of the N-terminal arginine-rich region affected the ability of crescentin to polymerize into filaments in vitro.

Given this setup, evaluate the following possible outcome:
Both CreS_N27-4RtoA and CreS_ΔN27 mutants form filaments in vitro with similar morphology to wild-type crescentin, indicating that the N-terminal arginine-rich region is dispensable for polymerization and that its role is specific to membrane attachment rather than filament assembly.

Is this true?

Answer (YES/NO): YES